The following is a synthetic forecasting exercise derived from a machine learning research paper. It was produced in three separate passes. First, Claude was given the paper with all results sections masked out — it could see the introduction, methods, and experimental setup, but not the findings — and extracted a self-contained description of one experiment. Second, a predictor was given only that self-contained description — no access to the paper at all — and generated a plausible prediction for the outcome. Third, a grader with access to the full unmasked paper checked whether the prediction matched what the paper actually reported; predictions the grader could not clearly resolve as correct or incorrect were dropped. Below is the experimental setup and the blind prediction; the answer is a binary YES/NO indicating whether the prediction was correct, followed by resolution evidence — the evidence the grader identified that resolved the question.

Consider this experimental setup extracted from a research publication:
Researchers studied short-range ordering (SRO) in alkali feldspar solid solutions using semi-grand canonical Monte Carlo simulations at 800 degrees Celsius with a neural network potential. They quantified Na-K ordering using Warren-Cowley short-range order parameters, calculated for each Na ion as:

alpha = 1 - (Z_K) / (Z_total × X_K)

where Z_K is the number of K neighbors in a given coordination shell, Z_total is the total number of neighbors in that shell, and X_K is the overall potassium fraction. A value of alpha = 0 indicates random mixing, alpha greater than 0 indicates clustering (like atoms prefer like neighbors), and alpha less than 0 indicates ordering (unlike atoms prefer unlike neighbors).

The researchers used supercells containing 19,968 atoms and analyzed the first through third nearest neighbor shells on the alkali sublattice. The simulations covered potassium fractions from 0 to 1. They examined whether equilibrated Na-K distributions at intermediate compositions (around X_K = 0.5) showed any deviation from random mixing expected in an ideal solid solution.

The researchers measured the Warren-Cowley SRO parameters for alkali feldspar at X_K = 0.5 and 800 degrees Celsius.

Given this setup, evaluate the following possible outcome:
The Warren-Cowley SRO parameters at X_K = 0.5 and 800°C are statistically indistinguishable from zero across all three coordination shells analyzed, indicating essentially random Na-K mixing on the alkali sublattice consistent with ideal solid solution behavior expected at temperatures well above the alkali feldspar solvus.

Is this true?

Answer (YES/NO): NO